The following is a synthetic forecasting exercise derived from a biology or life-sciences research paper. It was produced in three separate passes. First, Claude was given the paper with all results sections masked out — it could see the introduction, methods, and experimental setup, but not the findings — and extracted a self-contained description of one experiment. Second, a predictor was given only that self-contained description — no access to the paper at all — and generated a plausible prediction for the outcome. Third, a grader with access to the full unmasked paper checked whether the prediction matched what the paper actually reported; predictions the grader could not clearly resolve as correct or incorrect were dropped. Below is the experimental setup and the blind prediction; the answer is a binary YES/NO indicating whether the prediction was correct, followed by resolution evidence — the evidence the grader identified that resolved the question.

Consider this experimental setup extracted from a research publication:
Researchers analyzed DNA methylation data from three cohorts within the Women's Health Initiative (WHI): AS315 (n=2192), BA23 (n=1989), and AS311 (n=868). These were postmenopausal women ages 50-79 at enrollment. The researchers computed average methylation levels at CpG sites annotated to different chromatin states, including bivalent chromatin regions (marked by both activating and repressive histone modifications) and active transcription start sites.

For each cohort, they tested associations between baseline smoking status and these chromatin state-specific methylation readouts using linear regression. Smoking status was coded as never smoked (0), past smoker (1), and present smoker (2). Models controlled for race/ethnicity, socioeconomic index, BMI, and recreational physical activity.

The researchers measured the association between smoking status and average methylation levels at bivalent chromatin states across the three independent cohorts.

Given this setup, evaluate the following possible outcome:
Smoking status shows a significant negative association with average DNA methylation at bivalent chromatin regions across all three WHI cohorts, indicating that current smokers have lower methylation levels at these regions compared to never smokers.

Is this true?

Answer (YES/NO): NO